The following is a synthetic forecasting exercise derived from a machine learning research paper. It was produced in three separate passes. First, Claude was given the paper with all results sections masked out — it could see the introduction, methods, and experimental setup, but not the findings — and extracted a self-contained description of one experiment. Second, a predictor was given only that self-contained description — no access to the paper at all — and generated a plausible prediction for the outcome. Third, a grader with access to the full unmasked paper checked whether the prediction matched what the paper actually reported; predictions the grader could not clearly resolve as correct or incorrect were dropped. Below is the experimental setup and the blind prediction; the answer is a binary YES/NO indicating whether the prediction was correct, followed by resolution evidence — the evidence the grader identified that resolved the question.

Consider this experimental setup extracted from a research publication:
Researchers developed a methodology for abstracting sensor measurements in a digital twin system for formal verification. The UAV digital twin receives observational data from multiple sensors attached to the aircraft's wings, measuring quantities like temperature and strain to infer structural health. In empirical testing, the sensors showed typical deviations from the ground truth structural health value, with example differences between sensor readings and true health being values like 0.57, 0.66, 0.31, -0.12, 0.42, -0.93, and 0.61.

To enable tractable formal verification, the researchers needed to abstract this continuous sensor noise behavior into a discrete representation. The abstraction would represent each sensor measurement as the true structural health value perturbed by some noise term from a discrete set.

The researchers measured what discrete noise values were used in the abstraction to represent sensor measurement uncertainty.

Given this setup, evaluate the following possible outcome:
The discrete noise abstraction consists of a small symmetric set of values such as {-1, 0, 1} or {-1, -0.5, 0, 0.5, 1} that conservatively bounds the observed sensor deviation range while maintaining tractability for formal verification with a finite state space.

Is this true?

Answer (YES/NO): YES